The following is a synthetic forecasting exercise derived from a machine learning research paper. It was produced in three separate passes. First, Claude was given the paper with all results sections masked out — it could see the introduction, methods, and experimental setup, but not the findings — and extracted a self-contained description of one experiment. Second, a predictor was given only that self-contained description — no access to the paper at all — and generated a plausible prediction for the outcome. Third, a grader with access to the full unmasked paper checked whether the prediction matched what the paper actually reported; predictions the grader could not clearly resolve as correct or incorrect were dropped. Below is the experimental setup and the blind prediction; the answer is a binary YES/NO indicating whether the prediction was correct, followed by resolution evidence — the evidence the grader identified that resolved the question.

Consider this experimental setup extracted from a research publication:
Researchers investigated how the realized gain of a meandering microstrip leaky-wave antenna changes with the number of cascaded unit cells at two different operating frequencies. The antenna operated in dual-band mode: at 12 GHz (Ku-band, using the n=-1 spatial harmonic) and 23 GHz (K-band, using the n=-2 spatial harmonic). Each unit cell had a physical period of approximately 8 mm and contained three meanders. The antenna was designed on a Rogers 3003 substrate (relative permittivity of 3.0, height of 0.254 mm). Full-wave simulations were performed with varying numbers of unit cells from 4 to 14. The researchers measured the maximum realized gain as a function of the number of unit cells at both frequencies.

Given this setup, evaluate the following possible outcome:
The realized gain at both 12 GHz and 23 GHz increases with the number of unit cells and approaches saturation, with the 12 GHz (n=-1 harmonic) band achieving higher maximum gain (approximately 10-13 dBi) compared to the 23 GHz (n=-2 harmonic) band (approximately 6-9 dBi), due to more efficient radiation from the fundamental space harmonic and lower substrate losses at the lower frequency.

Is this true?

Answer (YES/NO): NO